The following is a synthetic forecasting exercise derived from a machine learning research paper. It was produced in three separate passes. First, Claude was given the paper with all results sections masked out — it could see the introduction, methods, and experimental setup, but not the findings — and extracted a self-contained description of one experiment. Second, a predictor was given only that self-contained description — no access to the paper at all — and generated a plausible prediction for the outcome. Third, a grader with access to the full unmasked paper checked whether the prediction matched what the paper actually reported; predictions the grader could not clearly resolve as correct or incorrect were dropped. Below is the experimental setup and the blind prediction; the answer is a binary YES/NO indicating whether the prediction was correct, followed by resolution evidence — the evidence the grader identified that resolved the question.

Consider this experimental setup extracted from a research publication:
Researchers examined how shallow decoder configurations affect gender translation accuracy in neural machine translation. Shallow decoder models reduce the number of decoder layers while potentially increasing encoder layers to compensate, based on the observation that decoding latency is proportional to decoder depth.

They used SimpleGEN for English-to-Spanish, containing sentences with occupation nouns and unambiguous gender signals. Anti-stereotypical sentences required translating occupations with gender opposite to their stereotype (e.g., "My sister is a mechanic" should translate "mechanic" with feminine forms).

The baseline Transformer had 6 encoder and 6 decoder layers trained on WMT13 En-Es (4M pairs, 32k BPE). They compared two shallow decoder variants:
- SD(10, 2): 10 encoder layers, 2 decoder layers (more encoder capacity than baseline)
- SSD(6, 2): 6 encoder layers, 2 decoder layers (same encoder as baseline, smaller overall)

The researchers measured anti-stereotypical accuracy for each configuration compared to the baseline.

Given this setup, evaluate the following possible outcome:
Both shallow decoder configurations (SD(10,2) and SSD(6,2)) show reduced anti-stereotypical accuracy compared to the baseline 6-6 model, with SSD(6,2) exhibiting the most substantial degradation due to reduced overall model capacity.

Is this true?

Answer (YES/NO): NO